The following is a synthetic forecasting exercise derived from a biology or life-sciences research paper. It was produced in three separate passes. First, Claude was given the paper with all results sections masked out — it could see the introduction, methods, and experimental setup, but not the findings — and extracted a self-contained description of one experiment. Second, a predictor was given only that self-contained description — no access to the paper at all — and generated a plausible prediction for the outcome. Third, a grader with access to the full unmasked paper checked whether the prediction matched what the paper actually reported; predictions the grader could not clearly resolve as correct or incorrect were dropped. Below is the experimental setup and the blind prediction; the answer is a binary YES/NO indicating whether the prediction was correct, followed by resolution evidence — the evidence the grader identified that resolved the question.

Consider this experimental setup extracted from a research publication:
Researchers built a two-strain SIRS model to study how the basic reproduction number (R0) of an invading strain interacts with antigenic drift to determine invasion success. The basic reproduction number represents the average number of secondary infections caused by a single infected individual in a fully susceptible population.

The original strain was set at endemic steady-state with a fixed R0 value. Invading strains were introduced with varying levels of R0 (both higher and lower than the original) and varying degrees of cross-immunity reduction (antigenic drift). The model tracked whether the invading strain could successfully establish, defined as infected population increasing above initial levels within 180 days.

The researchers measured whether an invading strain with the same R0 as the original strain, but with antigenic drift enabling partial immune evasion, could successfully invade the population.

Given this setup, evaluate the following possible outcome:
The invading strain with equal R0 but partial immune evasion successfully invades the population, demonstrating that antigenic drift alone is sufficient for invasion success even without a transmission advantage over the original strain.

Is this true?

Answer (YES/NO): YES